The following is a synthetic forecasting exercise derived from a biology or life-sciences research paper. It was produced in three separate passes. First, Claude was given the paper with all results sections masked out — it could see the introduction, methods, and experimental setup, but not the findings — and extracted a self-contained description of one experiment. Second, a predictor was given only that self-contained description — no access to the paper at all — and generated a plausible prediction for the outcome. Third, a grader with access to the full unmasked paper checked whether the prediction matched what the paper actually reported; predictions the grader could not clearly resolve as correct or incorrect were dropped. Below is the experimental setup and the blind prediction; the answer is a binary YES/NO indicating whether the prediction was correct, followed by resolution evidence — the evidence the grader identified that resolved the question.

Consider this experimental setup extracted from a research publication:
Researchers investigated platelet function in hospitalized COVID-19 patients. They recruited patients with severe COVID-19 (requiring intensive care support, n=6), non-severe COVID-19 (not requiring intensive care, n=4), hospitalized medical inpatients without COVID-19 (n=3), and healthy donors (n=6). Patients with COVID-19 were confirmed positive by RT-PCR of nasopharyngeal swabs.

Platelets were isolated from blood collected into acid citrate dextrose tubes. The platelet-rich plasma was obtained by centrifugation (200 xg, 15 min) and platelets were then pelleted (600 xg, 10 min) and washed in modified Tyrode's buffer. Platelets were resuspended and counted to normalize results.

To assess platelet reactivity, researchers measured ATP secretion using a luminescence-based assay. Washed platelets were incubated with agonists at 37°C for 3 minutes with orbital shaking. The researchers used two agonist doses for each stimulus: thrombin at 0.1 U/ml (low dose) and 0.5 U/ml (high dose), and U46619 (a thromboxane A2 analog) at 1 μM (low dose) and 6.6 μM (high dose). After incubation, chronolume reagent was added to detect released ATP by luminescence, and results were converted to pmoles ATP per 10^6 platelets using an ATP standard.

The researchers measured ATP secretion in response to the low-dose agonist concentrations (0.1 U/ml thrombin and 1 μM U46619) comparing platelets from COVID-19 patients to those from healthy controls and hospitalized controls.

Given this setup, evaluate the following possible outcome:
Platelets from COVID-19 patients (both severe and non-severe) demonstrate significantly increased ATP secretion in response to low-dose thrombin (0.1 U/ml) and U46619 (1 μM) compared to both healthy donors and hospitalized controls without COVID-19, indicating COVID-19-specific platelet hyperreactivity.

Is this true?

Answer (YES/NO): YES